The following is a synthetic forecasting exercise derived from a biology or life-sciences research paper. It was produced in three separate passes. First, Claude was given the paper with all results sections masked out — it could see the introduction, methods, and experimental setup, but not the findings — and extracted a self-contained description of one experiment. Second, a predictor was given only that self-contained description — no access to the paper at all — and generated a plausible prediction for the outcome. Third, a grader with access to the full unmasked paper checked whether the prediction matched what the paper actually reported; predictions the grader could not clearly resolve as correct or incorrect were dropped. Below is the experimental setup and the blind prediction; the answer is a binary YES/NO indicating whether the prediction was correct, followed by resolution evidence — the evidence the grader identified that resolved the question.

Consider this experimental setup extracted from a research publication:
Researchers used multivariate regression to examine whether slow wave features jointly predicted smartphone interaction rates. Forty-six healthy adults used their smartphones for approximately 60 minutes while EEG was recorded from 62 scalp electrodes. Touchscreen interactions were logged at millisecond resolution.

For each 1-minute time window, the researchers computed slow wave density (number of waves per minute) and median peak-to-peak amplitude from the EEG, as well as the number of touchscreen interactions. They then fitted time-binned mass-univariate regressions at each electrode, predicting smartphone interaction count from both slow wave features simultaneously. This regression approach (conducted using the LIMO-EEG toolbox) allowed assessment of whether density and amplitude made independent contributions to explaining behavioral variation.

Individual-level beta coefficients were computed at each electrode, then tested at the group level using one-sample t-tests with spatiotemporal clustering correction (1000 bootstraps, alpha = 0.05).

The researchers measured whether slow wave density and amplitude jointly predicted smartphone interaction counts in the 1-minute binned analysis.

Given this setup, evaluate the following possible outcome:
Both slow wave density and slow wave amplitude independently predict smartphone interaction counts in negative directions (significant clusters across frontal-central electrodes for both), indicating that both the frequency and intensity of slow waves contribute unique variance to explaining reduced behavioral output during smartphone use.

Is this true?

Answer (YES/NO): NO